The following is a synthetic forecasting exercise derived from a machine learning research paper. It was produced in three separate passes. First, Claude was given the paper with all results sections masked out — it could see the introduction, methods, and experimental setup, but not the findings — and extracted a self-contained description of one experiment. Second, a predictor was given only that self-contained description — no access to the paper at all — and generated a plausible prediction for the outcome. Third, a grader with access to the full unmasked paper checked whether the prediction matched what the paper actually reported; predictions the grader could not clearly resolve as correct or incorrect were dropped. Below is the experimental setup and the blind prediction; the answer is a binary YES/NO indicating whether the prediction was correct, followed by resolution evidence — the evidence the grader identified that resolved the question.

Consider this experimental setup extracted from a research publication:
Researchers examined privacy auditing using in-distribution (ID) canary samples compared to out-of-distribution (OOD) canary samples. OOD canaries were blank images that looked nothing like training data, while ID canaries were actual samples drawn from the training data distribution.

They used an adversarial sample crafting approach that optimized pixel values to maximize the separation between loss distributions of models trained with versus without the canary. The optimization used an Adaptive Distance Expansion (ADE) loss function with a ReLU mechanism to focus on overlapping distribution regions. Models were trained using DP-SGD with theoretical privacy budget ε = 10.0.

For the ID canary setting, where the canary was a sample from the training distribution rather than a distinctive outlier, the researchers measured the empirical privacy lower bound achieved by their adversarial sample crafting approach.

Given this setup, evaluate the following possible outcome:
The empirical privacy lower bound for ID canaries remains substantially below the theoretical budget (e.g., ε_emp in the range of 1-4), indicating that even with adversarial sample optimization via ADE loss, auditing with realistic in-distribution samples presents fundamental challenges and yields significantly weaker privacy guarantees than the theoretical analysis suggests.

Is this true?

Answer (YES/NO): NO